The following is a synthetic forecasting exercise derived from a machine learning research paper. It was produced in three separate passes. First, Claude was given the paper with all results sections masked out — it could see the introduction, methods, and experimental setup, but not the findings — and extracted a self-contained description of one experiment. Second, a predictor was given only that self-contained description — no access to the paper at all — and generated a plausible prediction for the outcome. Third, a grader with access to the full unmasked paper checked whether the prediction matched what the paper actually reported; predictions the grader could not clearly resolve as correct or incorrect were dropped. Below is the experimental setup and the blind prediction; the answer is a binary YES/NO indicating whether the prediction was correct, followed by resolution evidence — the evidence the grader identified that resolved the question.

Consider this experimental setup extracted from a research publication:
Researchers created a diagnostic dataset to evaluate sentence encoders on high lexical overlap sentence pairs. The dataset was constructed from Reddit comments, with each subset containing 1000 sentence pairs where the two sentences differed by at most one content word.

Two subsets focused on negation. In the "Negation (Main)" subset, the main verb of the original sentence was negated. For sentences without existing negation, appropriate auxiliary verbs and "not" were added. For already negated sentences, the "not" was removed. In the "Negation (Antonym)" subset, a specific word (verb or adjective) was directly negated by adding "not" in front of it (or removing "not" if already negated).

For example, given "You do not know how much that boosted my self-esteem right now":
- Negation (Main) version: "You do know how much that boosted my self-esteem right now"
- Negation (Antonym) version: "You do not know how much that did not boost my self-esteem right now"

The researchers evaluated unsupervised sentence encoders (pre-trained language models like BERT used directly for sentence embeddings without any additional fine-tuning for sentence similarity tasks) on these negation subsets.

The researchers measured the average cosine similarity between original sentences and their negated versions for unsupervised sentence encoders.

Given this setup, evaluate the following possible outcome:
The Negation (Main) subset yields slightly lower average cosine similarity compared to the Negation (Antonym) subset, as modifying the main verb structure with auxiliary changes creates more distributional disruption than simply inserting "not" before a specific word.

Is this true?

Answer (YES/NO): YES